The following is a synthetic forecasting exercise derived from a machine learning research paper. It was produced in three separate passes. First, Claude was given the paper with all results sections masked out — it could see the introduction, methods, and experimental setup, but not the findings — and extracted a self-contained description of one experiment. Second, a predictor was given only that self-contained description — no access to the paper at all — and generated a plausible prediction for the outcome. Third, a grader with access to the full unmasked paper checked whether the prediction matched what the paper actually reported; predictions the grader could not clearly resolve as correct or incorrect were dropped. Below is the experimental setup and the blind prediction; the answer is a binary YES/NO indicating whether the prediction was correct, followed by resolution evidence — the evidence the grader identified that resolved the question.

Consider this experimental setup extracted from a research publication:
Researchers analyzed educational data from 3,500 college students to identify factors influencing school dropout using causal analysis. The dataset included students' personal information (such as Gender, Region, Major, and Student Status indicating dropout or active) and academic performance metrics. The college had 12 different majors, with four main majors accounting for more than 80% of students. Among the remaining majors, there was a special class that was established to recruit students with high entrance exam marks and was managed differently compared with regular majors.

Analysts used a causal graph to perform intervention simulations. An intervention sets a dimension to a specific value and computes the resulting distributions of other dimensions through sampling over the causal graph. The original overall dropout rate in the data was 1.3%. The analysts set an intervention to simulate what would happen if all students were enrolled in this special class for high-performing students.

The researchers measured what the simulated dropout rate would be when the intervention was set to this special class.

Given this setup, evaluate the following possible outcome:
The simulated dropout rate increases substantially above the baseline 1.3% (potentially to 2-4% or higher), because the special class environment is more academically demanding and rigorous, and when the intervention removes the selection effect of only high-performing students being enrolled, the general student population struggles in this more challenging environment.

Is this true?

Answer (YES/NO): YES